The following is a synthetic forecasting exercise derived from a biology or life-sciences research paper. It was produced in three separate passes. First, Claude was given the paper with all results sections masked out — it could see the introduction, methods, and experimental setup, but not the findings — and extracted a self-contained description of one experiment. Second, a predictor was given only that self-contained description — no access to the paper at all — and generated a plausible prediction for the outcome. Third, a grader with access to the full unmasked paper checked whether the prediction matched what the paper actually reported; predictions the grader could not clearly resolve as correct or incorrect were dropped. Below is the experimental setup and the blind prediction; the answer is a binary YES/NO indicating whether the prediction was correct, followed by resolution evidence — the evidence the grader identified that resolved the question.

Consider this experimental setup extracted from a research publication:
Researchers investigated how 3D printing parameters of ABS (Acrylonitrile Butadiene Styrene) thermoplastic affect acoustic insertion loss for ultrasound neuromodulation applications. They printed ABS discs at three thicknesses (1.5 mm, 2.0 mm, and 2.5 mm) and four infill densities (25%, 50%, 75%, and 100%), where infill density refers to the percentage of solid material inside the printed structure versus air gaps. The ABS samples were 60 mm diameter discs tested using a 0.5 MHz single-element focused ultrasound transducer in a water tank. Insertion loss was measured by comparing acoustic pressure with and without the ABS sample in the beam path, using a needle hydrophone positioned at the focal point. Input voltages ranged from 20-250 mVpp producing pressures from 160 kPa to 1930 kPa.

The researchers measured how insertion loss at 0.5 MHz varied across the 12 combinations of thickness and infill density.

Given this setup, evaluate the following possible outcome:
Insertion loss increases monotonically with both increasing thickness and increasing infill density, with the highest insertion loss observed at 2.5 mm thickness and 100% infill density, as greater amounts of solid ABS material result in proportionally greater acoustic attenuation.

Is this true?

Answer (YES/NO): NO